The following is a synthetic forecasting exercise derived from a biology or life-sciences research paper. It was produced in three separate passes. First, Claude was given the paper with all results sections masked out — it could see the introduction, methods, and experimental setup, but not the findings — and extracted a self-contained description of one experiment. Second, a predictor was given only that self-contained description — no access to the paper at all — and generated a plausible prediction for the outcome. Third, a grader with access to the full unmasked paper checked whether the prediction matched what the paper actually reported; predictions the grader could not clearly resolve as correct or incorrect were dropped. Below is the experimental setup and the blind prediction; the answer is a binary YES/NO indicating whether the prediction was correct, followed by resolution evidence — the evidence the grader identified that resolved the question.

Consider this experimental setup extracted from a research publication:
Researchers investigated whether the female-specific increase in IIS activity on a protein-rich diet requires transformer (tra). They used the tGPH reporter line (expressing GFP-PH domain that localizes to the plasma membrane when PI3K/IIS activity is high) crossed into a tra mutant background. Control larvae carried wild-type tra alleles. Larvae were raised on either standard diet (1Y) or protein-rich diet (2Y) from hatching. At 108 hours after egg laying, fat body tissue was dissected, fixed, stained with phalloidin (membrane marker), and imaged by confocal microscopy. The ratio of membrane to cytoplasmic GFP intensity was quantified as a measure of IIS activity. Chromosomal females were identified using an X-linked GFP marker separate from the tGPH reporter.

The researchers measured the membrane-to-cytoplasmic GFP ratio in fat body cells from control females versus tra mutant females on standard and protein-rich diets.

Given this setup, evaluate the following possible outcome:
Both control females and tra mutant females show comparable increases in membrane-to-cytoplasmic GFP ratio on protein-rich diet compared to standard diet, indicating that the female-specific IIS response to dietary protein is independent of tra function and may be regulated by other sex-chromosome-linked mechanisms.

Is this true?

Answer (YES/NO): NO